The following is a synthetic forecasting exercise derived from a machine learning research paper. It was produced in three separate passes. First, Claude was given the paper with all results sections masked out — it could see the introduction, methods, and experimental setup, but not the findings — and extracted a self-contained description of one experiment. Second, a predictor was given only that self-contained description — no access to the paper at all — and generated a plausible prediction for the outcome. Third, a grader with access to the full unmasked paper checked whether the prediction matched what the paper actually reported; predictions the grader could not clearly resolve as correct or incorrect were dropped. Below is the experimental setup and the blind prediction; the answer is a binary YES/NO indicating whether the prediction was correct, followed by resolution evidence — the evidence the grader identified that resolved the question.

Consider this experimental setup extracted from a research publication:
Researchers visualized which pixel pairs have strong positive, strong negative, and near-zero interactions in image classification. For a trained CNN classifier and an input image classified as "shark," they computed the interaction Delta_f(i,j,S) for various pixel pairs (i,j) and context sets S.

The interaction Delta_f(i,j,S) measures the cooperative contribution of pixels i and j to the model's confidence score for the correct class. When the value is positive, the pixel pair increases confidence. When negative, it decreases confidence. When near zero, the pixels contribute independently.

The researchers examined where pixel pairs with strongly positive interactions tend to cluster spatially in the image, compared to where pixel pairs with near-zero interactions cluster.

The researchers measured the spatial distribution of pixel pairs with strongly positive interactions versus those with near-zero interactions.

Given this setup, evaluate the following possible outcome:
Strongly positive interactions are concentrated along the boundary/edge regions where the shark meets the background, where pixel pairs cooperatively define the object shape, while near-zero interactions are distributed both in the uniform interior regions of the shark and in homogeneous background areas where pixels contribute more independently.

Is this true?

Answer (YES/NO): NO